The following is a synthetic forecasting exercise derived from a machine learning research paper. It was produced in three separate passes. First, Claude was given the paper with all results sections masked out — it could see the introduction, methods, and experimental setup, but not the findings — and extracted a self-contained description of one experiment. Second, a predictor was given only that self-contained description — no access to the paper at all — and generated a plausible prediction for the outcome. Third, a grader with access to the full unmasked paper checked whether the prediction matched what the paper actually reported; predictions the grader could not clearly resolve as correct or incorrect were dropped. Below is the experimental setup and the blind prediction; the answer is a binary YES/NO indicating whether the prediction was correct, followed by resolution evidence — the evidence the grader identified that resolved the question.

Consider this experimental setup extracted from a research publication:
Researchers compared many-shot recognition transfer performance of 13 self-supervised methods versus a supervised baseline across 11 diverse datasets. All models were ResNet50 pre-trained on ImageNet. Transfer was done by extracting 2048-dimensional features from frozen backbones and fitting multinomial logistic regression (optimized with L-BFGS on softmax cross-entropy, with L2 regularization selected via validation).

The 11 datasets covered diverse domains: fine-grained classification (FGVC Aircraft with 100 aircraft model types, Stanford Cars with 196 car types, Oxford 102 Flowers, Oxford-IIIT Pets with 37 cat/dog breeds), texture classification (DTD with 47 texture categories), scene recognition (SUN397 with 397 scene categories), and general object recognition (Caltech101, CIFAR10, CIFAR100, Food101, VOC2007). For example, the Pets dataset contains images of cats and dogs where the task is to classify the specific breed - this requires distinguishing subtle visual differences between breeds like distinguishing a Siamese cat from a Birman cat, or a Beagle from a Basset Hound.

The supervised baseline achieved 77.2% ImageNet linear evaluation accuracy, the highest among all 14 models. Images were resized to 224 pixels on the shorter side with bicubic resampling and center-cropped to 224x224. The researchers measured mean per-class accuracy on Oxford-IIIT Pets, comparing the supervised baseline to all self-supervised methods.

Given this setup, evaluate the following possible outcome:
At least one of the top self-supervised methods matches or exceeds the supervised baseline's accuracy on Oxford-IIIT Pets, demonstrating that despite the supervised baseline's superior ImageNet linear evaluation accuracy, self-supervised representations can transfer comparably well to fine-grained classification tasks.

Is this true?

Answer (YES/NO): NO